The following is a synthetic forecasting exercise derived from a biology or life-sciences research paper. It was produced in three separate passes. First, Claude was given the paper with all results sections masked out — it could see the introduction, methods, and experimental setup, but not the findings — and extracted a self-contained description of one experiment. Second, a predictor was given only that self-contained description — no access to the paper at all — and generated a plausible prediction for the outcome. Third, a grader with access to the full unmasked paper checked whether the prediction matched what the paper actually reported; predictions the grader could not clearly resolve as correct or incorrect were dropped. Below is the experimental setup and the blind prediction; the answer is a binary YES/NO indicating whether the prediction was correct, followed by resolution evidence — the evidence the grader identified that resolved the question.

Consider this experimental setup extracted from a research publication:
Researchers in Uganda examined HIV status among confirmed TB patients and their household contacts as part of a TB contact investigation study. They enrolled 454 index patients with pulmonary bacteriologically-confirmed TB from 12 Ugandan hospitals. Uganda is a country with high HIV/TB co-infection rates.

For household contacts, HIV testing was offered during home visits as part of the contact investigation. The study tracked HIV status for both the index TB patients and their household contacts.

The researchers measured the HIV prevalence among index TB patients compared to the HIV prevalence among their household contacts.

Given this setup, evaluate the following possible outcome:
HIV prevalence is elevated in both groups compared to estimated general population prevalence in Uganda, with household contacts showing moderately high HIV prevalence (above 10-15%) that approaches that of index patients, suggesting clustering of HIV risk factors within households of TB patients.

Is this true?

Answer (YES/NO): NO